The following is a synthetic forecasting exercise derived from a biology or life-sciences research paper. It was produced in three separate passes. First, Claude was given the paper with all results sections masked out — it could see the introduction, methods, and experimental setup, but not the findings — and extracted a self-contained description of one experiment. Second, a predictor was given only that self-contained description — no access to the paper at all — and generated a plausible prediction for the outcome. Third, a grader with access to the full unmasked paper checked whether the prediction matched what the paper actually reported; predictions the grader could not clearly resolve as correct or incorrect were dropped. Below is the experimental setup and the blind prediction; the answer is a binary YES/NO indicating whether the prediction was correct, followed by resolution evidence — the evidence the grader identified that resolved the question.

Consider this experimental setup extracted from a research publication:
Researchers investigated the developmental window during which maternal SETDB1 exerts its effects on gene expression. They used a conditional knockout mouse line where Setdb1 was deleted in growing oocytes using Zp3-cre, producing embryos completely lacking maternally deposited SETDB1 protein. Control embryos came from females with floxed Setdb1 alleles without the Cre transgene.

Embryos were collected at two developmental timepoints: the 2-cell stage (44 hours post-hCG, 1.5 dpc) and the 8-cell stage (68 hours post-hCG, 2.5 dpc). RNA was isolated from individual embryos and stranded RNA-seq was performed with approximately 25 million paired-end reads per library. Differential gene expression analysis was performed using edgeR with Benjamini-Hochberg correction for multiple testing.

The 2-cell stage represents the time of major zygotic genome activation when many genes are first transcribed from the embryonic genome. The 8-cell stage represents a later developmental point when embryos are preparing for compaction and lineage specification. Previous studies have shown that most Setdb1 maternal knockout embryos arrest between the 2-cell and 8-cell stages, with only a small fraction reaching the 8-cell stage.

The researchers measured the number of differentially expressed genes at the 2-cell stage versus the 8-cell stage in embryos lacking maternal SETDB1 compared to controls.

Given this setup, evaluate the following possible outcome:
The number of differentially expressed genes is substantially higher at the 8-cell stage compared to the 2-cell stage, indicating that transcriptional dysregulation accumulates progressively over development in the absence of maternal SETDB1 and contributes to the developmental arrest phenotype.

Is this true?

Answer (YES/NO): YES